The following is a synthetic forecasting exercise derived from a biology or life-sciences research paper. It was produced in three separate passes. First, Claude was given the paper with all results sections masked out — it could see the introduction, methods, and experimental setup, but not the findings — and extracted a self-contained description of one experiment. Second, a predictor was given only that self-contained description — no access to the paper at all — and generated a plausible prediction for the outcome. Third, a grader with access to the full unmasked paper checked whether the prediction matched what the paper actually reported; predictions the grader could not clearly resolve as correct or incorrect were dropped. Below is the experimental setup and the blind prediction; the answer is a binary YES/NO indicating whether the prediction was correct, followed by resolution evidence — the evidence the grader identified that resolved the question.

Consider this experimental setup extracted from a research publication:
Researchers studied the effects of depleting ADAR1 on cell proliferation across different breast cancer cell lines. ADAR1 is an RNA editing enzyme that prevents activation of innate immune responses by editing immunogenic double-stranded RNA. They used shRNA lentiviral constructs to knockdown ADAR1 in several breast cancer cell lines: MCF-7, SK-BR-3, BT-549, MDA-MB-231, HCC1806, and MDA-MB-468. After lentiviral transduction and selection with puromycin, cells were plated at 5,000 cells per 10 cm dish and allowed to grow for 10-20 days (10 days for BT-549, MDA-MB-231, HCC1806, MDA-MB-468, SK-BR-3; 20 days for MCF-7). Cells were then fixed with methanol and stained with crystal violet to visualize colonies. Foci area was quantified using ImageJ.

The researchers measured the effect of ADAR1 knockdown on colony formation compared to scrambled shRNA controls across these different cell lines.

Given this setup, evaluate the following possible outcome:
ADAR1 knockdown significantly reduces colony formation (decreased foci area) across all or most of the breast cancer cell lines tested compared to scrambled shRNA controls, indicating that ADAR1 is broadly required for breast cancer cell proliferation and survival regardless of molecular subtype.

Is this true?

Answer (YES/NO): NO